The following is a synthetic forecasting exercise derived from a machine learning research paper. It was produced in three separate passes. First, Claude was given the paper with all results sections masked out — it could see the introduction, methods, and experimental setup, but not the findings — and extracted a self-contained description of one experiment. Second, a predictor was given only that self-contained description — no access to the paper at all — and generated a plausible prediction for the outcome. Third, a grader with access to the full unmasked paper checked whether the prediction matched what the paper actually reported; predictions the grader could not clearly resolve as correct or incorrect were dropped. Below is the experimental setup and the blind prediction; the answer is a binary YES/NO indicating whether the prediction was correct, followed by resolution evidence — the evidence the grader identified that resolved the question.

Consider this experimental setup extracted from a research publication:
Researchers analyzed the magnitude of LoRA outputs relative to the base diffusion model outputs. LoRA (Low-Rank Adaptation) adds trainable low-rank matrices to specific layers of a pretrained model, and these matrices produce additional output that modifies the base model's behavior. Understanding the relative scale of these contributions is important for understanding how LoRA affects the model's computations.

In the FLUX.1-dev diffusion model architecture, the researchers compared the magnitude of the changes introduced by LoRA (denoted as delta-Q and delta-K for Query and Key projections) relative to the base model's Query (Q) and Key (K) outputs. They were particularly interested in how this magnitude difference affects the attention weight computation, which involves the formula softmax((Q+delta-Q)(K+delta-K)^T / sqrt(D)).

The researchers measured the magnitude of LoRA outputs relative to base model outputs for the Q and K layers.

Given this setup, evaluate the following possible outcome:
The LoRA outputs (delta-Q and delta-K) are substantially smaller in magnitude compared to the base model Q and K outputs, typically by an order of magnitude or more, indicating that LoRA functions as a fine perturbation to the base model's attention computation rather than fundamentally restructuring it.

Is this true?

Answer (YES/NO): YES